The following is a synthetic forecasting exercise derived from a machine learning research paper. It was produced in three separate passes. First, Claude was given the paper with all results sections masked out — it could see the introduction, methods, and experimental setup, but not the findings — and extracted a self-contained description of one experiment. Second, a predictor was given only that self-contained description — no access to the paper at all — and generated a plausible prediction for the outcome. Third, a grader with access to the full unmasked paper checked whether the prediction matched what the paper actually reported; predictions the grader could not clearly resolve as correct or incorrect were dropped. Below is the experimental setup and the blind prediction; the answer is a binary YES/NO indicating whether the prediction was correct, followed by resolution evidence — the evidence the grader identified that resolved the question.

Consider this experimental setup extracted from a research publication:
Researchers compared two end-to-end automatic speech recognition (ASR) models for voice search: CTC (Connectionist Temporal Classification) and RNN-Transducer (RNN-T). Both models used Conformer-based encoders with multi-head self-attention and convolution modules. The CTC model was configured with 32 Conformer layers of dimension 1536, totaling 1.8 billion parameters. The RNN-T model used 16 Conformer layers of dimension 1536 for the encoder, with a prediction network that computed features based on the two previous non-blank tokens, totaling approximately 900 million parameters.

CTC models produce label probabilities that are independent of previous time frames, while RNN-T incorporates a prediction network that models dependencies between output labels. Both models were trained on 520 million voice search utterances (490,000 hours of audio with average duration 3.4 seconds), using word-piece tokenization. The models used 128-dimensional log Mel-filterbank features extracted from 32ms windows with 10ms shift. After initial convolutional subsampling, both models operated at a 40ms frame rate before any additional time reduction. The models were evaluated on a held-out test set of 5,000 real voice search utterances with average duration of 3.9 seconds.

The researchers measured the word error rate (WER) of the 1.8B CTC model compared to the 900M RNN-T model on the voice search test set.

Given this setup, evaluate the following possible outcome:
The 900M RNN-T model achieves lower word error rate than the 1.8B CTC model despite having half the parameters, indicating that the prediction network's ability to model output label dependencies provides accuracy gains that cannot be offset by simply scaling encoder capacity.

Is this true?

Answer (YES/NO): YES